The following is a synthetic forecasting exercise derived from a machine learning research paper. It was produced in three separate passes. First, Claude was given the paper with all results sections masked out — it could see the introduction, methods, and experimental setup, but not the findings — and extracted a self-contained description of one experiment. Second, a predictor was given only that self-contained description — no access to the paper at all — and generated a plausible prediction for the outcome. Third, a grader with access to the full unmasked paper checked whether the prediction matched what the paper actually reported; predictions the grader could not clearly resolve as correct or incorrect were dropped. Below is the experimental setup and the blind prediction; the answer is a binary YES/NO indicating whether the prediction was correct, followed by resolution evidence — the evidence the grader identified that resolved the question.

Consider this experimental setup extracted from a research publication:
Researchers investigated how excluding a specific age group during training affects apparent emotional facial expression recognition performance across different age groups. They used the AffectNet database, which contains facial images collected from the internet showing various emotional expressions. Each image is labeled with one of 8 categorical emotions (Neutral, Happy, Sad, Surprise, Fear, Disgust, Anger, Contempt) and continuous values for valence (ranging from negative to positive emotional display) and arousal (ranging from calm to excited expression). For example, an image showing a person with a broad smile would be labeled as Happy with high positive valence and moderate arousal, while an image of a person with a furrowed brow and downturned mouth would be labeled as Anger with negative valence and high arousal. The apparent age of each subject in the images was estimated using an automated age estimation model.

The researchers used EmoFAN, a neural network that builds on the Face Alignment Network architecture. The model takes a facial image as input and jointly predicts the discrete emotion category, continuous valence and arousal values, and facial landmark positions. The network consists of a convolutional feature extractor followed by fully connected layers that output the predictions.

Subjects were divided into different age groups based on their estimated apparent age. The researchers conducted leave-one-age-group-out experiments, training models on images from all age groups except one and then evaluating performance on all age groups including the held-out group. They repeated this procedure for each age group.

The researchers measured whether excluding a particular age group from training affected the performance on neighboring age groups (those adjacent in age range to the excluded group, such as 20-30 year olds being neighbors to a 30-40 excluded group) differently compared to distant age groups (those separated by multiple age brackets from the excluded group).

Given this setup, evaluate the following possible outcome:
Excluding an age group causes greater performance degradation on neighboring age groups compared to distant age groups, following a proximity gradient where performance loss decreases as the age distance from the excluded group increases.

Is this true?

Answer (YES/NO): NO